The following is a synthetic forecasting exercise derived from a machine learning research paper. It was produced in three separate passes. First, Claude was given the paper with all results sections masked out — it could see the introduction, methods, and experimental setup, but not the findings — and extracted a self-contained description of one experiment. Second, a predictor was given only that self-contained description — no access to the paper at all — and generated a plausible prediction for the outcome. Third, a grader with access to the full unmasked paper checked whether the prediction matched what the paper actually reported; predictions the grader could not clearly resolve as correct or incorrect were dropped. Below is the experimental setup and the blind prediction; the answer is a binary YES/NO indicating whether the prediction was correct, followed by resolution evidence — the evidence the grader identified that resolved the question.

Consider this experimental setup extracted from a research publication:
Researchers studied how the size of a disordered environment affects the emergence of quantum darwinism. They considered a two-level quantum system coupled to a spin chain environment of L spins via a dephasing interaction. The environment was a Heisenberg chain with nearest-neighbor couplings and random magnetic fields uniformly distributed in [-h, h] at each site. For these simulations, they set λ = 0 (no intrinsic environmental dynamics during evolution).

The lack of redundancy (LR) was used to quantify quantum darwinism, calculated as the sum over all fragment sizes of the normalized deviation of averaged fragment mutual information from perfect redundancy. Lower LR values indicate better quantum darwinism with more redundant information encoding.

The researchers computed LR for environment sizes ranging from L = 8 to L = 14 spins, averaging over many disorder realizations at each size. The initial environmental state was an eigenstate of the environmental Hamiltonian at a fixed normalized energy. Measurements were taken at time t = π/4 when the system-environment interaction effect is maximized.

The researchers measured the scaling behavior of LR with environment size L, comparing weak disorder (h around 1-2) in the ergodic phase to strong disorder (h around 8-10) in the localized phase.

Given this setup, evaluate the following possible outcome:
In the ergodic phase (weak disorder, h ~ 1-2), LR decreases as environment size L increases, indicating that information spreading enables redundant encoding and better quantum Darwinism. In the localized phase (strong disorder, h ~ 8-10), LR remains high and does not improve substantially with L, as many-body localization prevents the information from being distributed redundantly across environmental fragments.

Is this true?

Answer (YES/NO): NO